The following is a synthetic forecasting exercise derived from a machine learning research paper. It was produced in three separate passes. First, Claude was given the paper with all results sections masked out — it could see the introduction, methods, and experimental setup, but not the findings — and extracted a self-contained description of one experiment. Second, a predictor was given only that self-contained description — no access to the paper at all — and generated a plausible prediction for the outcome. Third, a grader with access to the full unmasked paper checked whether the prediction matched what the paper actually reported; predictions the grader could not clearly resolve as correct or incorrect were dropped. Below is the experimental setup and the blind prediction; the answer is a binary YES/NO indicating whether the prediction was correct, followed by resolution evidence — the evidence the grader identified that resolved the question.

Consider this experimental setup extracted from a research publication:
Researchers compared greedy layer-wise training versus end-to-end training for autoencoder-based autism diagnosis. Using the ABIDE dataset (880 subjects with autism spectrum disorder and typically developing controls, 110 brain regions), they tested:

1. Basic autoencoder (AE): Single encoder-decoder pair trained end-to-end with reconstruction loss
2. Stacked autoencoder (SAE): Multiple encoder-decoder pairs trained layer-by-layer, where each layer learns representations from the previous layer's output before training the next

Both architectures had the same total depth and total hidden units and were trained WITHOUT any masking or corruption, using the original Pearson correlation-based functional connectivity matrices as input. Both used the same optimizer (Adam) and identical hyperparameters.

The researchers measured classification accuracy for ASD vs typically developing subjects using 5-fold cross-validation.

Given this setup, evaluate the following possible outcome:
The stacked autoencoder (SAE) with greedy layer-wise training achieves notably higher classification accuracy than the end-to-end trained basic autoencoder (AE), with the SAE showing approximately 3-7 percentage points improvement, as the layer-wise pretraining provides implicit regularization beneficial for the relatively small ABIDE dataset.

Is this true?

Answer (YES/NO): NO